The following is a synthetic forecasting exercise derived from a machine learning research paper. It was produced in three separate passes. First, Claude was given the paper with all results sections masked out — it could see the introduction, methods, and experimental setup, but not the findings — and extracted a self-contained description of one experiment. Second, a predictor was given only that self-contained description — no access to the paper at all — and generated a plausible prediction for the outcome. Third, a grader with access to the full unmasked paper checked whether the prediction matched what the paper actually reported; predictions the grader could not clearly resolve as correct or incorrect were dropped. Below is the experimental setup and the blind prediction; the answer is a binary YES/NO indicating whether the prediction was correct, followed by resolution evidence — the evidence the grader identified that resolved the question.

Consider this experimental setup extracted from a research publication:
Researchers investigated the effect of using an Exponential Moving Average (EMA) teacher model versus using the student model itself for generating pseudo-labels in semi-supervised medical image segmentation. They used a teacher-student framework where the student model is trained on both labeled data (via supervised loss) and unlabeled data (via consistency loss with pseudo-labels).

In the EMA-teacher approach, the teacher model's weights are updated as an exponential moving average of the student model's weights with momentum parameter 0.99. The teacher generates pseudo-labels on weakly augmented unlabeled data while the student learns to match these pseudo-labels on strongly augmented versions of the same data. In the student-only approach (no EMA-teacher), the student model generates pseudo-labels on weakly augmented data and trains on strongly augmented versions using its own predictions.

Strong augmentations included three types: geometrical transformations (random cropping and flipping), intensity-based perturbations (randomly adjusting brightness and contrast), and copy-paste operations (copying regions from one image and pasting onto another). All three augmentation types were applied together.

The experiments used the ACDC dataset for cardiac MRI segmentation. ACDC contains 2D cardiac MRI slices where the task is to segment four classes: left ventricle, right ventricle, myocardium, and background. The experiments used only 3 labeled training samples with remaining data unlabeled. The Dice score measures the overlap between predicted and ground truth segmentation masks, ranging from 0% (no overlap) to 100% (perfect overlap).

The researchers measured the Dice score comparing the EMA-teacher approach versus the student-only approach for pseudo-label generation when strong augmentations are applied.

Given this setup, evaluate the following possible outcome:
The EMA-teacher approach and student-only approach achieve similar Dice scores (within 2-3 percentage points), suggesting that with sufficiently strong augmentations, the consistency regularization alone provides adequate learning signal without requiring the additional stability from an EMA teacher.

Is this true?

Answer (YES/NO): NO